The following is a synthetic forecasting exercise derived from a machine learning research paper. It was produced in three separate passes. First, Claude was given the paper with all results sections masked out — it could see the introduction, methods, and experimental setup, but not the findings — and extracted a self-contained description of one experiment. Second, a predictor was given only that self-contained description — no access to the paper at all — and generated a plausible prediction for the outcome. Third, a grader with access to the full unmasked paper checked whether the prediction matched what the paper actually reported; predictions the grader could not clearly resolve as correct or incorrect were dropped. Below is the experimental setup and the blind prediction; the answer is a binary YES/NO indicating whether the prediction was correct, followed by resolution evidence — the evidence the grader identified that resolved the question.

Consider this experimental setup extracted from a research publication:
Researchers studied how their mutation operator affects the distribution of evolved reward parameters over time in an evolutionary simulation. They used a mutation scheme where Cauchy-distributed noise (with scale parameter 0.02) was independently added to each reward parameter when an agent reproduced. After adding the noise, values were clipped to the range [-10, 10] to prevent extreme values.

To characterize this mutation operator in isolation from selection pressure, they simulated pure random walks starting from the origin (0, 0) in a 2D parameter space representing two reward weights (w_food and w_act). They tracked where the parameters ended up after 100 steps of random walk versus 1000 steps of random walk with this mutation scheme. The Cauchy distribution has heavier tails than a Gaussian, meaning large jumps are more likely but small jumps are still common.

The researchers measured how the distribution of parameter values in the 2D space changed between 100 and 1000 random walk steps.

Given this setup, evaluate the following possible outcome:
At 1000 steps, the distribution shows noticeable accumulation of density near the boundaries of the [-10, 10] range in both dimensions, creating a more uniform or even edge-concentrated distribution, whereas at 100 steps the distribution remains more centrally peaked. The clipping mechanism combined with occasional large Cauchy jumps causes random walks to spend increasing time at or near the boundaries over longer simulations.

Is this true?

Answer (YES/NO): YES